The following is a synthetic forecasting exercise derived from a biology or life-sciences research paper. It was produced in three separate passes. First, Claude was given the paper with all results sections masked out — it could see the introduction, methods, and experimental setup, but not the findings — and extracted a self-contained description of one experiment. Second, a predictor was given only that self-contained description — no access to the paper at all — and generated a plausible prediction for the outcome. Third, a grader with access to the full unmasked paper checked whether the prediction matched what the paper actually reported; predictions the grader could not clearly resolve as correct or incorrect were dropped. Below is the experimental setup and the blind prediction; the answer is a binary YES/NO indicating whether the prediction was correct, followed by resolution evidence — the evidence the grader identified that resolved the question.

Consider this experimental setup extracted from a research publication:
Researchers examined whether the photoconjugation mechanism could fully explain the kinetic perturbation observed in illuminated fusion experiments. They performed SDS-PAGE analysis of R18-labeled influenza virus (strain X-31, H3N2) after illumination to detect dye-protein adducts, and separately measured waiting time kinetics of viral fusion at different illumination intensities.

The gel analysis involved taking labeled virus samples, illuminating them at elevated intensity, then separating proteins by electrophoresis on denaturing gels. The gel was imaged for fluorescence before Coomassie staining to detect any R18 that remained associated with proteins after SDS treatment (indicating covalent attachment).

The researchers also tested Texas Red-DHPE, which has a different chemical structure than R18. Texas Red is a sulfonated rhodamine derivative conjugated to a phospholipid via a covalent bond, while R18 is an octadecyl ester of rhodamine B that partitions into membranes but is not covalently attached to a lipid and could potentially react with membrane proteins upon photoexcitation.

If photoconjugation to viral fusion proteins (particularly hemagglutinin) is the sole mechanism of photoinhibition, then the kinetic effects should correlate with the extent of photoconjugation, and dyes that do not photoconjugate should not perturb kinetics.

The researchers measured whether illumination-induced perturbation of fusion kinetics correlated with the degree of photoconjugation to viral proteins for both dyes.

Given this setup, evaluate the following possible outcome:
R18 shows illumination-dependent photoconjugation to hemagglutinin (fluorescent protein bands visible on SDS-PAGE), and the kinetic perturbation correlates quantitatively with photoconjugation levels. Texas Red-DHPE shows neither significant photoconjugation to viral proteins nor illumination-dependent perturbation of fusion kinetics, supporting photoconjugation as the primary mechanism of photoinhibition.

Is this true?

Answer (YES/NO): NO